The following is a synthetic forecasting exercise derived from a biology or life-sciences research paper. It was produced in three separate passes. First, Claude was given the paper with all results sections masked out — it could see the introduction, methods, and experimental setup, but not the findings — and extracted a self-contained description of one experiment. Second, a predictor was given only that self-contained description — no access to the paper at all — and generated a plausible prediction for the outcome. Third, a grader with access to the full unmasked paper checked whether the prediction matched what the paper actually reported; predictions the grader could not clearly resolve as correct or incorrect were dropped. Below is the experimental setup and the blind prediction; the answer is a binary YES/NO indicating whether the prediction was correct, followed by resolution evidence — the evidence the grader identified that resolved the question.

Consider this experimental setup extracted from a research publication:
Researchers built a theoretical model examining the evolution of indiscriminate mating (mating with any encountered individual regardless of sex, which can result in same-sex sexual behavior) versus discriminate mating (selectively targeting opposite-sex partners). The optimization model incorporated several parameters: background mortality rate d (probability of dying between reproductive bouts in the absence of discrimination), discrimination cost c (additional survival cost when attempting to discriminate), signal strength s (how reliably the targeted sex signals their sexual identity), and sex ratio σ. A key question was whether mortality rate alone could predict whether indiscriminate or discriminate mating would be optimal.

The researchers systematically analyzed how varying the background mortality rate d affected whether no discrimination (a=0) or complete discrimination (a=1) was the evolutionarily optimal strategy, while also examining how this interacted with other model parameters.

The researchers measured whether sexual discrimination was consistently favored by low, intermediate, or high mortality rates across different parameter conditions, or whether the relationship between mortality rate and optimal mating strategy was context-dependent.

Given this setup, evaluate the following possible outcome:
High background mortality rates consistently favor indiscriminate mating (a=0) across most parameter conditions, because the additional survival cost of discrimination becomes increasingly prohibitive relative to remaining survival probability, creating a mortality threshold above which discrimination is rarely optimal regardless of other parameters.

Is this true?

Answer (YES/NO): NO